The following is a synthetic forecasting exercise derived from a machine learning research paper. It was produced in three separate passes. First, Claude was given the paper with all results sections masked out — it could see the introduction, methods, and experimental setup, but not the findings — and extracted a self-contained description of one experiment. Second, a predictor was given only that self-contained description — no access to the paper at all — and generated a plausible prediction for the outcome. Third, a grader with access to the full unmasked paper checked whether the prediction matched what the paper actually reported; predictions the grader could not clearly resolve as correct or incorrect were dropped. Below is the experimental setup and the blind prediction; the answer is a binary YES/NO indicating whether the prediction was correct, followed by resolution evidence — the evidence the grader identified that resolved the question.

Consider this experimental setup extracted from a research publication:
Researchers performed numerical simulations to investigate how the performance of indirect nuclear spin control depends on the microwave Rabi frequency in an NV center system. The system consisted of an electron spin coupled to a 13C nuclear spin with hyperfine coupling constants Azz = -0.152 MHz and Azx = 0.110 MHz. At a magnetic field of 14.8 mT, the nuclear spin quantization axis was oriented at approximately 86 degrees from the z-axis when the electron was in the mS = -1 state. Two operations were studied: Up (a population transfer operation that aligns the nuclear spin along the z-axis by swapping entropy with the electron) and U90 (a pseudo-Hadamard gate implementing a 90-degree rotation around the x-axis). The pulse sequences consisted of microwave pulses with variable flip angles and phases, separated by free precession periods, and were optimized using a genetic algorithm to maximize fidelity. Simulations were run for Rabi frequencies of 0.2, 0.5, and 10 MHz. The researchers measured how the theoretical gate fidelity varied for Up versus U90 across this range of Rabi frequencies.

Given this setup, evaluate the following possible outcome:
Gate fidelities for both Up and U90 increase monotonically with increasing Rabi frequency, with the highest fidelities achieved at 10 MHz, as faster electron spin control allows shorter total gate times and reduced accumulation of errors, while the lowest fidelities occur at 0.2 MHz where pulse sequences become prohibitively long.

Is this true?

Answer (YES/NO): NO